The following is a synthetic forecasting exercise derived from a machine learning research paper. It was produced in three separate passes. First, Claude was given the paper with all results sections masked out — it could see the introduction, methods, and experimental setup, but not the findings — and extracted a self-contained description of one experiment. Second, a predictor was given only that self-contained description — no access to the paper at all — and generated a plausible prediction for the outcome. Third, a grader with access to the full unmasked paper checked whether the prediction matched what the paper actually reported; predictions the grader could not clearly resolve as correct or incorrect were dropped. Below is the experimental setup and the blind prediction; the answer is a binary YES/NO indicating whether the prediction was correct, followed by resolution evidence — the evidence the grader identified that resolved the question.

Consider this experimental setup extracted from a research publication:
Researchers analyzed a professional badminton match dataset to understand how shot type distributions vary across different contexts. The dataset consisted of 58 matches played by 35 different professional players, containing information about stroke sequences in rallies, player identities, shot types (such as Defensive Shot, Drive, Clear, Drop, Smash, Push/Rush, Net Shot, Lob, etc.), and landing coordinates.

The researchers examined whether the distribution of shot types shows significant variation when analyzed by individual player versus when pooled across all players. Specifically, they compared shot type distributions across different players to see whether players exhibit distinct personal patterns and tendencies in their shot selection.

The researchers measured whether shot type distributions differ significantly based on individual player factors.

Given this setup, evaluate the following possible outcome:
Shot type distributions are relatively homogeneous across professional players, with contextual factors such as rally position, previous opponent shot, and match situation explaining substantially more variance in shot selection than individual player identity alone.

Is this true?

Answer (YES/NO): NO